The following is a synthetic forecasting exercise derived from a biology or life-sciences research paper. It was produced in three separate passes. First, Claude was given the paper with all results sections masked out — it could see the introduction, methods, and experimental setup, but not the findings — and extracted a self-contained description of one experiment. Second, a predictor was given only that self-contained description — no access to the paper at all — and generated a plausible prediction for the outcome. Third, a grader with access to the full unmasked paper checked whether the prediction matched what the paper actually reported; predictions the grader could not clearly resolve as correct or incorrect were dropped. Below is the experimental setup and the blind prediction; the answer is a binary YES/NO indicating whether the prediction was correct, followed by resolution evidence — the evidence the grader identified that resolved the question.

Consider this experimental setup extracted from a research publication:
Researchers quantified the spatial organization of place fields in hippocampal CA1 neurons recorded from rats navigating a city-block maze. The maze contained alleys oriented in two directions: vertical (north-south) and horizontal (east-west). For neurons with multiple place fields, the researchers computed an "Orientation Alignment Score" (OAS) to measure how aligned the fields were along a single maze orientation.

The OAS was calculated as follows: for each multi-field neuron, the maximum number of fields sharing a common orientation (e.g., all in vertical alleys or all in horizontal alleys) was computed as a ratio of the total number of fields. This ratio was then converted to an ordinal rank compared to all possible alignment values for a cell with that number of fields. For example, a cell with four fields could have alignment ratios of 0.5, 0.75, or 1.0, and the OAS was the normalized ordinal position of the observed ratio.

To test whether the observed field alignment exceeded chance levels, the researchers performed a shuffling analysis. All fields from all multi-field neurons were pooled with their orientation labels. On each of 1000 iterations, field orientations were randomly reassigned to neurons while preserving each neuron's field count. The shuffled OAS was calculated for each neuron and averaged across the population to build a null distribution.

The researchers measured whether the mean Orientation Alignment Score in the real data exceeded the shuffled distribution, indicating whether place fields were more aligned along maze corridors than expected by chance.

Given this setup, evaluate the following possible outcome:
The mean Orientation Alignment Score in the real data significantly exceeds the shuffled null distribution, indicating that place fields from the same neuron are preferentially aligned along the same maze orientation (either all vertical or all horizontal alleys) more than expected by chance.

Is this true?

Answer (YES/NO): YES